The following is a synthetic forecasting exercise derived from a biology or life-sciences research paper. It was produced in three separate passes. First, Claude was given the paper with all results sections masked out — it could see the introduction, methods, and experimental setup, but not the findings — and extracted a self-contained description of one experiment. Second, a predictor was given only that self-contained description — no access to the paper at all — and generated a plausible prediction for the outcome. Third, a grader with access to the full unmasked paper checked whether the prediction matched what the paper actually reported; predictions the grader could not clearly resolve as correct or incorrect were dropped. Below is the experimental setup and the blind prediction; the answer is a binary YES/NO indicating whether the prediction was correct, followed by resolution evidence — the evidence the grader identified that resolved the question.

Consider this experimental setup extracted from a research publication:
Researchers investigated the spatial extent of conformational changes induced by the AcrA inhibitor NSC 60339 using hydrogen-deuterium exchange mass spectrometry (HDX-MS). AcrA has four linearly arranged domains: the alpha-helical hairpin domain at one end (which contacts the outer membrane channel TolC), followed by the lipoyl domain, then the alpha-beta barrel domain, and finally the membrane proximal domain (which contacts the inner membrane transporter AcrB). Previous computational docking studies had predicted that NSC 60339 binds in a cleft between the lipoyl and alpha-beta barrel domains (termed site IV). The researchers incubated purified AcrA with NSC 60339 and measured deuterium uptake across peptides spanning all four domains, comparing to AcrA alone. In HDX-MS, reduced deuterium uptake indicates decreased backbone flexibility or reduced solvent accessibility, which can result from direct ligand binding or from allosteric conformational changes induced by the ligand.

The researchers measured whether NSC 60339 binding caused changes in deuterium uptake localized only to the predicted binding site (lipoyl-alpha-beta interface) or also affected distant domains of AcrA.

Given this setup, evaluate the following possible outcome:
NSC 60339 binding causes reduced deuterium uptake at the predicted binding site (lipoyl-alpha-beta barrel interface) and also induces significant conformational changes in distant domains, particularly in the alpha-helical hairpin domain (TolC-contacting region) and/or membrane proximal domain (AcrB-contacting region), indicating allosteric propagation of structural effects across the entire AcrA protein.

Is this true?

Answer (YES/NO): YES